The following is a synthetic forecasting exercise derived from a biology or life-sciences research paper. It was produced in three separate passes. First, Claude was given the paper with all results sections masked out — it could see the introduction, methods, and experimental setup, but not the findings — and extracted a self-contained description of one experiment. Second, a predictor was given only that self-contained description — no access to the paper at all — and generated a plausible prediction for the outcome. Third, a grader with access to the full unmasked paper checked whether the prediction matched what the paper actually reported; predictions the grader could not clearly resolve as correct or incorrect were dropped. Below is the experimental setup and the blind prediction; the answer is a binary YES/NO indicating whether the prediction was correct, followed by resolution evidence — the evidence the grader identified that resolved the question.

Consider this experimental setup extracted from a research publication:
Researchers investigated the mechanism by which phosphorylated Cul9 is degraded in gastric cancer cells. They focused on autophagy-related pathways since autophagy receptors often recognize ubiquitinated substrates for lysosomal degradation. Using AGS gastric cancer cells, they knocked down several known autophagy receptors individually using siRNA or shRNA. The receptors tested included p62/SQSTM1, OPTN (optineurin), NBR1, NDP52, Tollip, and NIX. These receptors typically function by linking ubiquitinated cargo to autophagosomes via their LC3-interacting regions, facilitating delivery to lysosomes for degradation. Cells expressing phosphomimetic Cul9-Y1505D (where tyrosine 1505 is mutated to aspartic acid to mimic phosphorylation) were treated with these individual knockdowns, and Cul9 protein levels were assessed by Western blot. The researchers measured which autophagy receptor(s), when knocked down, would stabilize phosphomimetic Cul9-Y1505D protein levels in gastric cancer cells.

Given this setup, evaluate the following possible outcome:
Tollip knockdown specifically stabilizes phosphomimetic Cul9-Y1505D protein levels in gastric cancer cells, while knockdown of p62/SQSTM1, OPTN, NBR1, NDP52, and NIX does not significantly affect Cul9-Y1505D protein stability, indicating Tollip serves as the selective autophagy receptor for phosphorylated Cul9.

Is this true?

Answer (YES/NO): NO